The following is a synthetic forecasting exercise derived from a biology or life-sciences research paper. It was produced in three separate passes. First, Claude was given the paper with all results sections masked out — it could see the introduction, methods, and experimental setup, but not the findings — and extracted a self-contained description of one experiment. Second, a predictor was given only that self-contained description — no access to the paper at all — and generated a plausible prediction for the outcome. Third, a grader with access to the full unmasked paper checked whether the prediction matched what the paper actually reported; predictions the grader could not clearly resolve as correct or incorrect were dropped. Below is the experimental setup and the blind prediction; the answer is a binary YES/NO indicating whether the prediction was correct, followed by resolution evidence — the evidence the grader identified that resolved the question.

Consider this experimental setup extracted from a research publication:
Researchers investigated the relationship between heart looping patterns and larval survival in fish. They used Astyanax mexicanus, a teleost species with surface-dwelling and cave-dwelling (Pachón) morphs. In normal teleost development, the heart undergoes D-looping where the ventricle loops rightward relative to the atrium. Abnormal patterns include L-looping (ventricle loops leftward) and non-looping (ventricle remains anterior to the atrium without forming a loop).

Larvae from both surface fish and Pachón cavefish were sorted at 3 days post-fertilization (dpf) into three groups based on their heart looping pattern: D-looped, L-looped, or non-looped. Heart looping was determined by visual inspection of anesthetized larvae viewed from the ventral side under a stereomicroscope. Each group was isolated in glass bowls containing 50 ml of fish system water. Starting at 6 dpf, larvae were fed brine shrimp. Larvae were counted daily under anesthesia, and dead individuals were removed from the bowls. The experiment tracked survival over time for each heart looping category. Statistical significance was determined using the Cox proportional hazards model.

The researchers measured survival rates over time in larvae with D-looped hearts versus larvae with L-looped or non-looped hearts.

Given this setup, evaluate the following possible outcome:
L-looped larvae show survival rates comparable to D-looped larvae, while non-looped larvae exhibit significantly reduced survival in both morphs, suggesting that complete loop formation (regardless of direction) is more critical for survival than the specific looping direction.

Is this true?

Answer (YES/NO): NO